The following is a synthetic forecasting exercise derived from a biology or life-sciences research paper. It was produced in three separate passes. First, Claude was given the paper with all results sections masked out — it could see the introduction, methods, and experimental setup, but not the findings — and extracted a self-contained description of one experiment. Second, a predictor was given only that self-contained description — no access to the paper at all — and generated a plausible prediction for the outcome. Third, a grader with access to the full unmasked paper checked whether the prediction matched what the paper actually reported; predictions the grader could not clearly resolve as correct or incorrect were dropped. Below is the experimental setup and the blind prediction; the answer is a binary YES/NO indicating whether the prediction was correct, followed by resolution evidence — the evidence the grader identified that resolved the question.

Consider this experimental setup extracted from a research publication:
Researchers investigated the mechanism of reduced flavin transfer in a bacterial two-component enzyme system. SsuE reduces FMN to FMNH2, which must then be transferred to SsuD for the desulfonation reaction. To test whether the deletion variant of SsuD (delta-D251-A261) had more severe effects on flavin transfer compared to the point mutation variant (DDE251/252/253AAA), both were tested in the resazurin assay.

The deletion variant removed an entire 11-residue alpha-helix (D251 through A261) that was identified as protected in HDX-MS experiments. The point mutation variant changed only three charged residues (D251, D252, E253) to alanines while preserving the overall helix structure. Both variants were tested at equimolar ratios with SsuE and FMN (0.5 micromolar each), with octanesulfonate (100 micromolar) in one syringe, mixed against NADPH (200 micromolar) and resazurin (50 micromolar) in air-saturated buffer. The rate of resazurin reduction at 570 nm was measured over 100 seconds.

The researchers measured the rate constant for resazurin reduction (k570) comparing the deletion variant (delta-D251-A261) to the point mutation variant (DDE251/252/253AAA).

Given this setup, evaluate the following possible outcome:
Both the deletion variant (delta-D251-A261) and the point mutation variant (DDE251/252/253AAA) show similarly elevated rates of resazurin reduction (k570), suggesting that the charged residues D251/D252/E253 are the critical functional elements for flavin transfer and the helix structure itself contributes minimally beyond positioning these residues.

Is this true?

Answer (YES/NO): NO